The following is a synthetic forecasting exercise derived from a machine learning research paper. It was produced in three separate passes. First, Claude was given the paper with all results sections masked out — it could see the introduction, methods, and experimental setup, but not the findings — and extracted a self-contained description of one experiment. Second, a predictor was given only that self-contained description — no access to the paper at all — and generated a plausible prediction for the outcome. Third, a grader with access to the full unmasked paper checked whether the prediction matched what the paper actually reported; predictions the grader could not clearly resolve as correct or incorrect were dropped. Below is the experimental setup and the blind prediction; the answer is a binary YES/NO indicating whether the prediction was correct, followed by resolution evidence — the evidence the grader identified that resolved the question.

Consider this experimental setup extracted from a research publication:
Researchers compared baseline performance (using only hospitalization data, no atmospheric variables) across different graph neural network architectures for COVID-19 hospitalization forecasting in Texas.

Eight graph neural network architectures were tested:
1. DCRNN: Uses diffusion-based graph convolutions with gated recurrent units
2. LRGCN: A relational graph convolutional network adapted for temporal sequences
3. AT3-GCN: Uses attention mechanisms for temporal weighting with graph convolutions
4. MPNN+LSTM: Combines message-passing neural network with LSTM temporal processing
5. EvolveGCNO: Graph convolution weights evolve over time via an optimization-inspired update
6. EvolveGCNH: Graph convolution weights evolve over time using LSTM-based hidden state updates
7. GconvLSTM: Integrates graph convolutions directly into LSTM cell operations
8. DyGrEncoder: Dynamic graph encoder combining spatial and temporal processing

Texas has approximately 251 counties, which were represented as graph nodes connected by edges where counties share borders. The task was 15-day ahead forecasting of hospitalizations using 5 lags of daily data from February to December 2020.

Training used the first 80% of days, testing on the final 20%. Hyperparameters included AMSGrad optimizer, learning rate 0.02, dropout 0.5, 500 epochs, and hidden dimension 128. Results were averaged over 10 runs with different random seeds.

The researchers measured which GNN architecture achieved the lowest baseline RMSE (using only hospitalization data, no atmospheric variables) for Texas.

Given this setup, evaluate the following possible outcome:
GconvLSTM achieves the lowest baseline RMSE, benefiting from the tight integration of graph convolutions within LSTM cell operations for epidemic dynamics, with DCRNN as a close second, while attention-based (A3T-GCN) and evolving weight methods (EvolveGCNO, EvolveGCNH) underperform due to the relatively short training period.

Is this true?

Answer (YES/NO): NO